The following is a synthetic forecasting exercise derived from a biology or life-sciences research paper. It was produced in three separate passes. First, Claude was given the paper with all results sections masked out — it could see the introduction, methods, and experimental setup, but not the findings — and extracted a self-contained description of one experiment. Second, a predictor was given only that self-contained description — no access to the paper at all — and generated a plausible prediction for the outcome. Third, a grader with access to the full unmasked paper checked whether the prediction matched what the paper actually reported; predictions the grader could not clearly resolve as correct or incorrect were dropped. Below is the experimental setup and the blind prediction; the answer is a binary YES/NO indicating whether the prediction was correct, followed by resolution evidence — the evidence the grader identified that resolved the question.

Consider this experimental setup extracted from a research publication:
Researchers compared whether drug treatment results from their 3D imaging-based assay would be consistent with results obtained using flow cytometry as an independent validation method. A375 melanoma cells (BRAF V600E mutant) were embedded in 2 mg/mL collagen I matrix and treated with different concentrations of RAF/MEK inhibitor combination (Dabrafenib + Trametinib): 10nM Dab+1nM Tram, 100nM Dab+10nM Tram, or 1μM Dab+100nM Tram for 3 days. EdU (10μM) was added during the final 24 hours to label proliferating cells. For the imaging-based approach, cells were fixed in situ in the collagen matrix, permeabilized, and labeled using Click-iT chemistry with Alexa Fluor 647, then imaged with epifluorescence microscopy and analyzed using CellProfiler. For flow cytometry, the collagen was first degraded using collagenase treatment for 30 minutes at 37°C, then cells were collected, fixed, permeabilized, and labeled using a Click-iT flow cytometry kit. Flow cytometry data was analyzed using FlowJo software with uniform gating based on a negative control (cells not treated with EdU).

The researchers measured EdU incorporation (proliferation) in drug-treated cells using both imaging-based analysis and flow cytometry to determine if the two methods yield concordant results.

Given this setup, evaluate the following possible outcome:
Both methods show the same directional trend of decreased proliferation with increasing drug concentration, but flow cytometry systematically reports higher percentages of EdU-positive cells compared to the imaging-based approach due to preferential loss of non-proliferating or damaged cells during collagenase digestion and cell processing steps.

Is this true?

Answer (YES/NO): NO